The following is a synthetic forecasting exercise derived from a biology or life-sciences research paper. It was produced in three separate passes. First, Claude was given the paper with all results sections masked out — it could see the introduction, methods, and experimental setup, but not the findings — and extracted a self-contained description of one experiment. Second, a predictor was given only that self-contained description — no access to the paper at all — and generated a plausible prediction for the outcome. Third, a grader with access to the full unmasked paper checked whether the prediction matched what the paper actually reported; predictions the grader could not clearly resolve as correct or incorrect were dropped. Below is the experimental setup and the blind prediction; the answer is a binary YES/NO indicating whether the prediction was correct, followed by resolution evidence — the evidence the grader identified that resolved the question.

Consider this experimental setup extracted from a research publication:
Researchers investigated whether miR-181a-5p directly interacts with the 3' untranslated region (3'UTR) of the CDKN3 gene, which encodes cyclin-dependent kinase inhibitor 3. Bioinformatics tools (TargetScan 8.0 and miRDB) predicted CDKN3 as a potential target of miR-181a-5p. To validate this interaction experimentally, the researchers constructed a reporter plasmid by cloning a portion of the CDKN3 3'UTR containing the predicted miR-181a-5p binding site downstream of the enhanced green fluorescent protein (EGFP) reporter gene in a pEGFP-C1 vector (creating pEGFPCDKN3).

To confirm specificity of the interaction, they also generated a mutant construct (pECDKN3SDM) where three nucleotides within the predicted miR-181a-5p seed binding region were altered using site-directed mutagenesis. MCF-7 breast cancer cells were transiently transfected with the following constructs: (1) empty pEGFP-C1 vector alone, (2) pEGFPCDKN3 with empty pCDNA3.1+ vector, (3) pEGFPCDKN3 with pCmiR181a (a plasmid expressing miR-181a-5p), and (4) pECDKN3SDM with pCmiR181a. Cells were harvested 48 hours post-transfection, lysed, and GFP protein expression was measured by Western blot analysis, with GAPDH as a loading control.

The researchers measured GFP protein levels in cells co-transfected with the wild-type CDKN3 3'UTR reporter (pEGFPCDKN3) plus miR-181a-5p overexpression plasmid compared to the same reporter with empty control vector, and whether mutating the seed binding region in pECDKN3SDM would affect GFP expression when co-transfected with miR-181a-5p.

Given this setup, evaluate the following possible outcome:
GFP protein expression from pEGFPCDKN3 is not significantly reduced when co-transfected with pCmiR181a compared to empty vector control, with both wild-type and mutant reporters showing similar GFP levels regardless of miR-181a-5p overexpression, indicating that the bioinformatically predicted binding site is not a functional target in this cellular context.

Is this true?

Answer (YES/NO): NO